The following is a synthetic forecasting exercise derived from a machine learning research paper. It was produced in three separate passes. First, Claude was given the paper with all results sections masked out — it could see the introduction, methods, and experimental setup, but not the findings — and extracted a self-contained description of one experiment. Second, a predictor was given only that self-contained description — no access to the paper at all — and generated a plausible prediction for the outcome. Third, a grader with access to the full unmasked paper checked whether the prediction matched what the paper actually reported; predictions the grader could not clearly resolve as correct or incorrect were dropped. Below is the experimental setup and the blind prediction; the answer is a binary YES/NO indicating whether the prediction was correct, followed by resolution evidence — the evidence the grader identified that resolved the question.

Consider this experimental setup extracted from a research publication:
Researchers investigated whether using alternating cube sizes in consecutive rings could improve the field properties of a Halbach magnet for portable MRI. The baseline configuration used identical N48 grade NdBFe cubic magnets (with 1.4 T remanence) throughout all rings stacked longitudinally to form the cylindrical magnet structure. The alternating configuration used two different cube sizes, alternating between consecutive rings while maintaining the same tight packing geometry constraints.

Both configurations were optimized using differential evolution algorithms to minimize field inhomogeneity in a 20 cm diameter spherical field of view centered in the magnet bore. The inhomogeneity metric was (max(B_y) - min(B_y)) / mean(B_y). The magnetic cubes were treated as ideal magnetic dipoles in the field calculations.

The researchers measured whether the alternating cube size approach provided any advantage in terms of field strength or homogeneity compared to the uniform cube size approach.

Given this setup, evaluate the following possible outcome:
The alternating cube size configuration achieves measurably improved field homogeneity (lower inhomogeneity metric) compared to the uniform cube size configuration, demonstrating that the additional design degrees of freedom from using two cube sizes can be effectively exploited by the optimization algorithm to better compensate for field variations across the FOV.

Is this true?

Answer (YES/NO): NO